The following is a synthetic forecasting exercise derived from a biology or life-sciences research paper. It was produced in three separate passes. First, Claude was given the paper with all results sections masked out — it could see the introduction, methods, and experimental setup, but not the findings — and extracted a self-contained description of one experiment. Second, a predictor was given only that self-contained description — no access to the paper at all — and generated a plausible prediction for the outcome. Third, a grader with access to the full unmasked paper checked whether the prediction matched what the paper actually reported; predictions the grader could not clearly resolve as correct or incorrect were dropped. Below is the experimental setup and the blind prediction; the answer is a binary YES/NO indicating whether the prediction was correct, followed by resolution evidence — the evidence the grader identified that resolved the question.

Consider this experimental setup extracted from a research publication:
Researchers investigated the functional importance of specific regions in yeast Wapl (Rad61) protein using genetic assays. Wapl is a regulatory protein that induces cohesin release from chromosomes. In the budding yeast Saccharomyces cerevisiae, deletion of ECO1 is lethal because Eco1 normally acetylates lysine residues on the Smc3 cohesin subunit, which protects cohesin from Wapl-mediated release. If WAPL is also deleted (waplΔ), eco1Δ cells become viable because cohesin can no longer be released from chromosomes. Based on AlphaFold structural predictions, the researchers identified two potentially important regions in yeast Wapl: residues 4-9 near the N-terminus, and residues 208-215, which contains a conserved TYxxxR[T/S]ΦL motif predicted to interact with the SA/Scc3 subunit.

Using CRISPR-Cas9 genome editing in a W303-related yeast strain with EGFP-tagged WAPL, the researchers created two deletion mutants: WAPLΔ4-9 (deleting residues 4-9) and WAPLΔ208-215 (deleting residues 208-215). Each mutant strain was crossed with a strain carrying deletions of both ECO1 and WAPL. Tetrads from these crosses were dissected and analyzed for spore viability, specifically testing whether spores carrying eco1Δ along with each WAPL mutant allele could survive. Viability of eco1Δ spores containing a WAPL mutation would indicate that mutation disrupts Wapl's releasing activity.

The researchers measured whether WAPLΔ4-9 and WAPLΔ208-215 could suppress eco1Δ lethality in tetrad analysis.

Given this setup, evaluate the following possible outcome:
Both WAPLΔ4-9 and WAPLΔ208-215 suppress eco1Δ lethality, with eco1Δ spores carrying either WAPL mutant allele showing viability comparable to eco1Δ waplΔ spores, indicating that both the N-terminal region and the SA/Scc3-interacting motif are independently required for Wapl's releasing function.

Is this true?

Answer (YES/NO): NO